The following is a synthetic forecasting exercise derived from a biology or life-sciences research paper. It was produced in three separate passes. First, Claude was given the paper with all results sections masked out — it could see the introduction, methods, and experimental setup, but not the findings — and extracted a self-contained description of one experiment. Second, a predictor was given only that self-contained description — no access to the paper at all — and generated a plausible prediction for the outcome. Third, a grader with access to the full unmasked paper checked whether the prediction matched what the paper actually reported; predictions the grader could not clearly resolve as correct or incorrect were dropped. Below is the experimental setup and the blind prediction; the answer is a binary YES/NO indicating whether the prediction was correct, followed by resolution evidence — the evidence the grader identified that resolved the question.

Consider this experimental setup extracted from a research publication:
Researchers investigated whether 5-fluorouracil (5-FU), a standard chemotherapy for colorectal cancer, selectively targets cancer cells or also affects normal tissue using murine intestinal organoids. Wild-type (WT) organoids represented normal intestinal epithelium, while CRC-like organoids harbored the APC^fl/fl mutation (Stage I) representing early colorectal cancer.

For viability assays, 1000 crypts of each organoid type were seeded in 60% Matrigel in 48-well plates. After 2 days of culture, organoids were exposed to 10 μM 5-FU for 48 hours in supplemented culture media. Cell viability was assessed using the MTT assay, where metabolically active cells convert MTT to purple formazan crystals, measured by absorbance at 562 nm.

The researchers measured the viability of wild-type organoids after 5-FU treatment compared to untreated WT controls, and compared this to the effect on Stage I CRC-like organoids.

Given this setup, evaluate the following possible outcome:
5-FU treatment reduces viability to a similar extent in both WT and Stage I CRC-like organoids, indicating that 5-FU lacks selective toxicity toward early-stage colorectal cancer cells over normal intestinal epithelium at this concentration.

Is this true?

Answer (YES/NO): NO